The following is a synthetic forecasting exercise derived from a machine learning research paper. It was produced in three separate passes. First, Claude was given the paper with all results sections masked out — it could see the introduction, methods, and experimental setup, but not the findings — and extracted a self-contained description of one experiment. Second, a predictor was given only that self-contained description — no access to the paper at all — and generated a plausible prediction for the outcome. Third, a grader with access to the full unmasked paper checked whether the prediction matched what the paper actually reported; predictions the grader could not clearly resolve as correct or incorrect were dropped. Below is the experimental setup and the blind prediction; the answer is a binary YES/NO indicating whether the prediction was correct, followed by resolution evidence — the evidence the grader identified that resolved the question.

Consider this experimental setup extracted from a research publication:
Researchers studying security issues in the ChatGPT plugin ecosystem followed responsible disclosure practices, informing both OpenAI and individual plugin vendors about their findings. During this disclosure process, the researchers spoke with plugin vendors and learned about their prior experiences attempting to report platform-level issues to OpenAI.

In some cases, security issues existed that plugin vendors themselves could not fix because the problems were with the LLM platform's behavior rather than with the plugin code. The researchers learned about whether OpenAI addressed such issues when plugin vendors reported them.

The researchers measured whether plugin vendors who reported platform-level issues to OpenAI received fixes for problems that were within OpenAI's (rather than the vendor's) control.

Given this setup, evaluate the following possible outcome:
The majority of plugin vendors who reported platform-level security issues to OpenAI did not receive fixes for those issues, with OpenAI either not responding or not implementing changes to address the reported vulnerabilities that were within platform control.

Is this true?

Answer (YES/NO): NO